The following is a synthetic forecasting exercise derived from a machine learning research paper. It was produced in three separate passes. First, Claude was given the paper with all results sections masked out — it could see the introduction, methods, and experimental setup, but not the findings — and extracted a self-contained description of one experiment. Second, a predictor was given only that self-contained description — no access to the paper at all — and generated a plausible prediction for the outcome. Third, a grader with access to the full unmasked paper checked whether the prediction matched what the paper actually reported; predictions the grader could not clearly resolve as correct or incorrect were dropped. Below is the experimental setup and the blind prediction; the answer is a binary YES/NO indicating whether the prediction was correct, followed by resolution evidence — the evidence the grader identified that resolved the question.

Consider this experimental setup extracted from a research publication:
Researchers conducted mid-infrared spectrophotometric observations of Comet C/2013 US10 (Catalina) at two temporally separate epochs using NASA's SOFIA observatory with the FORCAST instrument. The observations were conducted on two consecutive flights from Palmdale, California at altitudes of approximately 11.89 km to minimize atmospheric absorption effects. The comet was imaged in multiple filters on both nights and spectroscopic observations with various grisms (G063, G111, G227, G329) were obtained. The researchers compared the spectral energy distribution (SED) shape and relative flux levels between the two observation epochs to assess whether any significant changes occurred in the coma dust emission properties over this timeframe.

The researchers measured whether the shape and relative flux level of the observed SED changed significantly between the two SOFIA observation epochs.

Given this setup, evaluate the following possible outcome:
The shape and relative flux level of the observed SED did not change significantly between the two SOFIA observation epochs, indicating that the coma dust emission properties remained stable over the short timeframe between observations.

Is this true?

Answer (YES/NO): YES